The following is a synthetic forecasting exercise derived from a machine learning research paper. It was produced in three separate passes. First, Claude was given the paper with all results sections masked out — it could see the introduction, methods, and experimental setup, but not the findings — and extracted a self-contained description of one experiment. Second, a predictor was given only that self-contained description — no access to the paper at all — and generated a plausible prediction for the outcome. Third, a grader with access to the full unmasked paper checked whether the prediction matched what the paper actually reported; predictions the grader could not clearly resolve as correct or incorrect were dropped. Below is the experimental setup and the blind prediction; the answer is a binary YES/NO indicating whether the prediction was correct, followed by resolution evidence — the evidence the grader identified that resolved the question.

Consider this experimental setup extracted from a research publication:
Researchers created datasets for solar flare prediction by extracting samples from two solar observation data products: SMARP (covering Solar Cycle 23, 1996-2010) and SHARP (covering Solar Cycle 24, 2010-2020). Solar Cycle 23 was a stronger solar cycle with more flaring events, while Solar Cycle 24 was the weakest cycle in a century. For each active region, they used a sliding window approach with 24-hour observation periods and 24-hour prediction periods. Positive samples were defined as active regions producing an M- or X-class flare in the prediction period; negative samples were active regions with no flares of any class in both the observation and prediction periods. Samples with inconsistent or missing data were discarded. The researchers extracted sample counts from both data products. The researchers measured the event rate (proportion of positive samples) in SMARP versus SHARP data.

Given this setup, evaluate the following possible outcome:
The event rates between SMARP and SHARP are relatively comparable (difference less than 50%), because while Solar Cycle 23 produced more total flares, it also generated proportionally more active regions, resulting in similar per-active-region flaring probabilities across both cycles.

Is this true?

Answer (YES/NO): YES